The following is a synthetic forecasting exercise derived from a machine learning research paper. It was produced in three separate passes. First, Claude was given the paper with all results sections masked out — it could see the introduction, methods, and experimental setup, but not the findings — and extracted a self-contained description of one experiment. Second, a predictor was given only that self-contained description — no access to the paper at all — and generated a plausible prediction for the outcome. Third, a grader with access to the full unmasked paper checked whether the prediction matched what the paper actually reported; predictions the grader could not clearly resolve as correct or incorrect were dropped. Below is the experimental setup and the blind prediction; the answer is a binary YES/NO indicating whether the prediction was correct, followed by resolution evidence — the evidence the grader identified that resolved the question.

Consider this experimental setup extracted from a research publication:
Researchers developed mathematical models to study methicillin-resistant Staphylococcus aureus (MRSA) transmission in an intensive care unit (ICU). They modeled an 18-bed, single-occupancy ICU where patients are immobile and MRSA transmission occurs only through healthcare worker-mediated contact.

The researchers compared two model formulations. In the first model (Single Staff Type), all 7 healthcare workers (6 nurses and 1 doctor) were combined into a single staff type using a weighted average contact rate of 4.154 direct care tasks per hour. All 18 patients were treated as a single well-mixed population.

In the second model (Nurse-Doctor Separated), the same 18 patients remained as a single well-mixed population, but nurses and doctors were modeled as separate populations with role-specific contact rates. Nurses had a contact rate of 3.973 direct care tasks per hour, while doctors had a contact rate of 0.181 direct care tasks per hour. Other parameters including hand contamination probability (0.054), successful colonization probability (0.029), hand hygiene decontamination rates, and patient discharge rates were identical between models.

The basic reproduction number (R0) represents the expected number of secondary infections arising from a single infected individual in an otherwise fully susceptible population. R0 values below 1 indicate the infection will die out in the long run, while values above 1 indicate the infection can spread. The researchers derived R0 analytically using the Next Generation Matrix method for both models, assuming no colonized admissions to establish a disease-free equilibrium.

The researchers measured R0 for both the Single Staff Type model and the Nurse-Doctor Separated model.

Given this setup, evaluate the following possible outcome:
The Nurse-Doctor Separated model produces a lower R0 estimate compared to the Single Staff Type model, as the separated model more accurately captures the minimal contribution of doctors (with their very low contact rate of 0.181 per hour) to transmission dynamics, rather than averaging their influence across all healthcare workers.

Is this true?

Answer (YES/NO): YES